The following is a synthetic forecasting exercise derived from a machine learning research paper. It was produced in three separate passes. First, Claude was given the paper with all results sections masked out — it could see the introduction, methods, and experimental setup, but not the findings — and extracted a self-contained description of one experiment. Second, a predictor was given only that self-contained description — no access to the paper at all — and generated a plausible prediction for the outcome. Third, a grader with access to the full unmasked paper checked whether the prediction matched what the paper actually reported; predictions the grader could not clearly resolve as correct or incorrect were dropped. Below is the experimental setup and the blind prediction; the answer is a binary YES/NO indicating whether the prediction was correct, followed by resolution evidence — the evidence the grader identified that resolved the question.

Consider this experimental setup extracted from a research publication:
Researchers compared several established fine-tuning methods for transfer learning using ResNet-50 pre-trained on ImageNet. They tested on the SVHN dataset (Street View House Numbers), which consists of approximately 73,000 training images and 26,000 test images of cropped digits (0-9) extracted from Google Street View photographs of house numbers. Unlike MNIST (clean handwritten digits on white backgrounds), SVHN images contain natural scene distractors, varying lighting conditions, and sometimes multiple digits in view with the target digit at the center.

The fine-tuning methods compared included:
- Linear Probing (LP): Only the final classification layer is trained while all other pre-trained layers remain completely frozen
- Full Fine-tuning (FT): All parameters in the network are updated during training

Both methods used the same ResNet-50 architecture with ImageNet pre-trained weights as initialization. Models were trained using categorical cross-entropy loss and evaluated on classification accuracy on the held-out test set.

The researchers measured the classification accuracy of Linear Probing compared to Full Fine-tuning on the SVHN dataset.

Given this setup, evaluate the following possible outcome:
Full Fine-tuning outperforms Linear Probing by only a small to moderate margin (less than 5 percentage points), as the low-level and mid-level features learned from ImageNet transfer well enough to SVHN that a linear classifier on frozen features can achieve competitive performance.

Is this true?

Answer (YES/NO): NO